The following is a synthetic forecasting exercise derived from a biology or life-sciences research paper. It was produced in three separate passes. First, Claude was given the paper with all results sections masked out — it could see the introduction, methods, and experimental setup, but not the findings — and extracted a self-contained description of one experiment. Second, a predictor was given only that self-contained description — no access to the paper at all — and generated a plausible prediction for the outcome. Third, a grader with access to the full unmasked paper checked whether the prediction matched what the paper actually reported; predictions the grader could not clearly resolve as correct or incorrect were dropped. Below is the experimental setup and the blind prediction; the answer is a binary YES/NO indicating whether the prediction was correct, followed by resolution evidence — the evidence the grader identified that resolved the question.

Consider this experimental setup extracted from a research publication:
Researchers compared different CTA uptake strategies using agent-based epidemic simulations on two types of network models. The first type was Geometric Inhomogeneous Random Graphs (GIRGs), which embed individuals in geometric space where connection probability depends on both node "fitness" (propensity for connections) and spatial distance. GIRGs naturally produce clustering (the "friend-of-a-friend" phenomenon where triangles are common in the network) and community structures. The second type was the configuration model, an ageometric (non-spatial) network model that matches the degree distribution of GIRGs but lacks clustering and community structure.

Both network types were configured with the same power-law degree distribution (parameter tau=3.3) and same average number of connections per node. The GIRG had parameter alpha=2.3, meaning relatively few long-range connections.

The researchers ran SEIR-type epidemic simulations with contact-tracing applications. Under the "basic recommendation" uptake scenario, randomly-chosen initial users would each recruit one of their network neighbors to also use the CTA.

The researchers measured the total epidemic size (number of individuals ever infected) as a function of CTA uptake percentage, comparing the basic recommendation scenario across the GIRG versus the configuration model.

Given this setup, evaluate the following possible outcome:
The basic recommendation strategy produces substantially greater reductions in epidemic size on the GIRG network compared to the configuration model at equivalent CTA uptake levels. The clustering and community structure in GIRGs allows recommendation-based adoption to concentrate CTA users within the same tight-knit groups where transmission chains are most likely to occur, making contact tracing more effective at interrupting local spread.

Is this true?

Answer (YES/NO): YES